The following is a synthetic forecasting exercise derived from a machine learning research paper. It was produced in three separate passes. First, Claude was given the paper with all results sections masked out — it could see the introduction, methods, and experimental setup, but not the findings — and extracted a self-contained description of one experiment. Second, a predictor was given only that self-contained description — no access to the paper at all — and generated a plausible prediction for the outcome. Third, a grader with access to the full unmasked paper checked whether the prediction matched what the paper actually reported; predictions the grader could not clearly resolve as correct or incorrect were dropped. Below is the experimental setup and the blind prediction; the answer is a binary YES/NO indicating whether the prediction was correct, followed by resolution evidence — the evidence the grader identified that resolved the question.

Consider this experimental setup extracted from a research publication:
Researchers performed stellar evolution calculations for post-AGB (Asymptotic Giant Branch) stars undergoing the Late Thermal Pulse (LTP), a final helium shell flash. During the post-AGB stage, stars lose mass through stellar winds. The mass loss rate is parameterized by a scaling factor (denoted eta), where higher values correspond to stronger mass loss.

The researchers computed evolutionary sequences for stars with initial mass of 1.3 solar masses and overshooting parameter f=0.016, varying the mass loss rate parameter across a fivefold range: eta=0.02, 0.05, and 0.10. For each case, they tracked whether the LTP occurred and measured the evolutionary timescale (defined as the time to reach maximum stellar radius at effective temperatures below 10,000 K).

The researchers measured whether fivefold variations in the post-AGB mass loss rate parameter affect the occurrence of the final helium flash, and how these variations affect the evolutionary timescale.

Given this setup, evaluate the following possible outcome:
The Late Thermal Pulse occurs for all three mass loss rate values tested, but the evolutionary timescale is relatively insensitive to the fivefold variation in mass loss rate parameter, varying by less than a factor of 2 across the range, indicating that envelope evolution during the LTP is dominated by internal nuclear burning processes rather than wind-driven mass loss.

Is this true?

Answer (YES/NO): NO